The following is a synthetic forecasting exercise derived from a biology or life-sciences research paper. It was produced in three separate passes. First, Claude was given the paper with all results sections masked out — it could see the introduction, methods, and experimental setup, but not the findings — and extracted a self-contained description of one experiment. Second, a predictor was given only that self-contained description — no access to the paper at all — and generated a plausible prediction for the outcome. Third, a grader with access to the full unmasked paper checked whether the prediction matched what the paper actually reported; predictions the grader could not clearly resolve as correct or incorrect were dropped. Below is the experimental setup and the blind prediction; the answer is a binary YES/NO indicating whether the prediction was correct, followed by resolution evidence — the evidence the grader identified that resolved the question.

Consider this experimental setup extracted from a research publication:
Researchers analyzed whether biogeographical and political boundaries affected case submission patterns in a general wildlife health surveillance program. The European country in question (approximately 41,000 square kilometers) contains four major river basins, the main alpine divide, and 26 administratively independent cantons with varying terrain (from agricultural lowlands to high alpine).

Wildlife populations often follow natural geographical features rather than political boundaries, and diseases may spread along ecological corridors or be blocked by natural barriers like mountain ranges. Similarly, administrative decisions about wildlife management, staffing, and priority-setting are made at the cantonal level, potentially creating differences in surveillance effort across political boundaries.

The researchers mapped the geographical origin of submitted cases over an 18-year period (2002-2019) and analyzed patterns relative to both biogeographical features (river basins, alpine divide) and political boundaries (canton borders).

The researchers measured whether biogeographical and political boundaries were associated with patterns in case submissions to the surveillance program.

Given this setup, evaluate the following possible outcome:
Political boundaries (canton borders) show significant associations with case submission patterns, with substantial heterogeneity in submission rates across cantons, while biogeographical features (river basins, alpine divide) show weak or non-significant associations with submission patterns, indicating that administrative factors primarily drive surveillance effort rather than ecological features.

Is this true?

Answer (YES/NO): NO